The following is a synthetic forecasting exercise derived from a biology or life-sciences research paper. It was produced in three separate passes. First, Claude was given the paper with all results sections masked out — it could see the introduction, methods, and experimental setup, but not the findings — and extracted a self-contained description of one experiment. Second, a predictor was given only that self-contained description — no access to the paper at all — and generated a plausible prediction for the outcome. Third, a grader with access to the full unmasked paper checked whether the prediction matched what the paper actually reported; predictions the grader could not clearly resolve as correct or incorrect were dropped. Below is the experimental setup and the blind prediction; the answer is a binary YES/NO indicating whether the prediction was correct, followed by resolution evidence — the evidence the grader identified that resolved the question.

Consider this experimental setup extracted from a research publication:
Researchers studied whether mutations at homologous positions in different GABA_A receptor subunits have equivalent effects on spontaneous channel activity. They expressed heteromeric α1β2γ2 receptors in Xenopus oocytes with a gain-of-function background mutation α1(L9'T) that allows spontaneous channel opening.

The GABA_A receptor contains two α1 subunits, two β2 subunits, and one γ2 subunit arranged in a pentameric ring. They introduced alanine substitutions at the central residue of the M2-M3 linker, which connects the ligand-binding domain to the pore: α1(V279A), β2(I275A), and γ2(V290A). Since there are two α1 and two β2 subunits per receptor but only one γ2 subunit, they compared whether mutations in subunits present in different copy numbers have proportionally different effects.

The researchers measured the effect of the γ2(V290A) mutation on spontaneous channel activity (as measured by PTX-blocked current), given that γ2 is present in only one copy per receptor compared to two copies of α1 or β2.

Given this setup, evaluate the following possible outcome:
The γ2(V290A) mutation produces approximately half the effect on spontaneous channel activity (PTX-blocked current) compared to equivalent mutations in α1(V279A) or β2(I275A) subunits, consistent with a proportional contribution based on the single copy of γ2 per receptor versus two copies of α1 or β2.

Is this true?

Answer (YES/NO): NO